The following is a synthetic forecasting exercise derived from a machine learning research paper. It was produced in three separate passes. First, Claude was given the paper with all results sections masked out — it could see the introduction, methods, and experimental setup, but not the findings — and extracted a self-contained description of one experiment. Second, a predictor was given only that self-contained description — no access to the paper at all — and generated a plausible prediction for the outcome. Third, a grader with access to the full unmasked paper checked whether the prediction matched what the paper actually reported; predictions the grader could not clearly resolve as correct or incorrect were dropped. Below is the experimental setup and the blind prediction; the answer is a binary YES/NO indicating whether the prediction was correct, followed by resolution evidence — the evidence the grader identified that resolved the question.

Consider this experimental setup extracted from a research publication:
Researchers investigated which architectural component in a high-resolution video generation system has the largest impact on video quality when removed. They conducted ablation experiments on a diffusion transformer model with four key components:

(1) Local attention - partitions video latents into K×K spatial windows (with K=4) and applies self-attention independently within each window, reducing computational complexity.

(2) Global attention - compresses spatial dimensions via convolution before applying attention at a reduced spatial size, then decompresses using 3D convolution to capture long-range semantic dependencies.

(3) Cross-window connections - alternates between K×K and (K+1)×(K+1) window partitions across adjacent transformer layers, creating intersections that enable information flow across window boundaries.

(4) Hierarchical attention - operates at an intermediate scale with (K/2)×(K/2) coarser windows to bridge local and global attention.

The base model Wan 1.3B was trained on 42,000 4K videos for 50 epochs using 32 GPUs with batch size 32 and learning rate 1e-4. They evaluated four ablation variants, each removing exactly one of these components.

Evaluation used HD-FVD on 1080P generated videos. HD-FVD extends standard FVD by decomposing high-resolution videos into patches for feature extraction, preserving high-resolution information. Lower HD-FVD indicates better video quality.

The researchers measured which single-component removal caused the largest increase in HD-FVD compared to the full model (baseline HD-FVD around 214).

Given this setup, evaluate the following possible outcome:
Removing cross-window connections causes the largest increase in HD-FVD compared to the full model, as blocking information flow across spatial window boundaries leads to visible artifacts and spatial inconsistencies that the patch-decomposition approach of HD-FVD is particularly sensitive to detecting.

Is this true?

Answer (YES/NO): NO